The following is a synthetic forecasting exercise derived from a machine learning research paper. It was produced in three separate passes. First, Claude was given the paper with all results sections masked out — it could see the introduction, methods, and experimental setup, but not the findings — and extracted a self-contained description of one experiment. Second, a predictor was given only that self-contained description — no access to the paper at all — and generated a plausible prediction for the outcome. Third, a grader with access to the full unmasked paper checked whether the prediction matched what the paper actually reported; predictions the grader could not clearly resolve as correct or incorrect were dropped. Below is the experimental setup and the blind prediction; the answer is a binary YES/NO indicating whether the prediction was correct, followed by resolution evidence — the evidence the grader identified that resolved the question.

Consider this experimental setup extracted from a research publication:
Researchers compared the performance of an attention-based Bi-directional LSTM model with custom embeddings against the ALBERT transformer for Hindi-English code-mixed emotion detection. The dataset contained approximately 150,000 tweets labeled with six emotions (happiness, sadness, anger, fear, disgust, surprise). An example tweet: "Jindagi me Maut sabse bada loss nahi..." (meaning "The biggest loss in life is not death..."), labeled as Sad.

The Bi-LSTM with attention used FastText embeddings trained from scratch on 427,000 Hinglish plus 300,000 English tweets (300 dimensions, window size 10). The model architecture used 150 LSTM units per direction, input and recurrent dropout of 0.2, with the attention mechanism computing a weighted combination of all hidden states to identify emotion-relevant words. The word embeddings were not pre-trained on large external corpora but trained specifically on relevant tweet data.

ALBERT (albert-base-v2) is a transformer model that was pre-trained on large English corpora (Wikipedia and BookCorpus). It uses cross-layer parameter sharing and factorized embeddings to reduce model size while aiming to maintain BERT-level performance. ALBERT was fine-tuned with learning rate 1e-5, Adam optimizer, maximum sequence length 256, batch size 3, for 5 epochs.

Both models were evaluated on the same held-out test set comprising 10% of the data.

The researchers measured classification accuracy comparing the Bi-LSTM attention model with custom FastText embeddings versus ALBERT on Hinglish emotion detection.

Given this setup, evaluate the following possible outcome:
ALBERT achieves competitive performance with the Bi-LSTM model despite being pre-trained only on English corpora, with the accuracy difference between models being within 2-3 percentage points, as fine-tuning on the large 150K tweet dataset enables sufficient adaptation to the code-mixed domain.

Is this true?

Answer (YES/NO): YES